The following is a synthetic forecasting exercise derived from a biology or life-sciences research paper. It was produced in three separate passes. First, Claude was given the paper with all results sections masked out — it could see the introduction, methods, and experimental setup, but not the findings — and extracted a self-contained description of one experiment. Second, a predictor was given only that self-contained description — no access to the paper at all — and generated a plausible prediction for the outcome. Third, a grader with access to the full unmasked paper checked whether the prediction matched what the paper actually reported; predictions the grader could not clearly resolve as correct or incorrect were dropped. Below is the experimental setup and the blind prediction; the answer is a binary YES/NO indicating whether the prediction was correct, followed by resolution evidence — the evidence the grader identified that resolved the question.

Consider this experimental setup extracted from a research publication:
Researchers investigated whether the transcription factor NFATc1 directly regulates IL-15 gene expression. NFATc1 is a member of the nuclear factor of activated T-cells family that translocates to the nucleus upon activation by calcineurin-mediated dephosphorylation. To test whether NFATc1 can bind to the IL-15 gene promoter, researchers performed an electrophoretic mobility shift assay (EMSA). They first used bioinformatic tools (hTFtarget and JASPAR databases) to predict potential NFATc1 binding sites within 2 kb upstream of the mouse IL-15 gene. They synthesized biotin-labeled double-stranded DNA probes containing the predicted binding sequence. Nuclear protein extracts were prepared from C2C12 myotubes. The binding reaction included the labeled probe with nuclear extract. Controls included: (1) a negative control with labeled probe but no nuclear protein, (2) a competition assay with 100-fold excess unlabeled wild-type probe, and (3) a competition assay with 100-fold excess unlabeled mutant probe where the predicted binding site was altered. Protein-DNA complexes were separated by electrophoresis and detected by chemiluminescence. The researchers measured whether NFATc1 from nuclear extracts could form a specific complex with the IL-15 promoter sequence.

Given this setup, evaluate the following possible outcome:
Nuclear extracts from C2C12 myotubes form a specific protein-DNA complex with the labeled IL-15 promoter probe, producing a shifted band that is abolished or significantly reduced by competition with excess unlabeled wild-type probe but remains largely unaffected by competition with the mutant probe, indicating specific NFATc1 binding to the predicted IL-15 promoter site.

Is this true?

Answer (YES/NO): YES